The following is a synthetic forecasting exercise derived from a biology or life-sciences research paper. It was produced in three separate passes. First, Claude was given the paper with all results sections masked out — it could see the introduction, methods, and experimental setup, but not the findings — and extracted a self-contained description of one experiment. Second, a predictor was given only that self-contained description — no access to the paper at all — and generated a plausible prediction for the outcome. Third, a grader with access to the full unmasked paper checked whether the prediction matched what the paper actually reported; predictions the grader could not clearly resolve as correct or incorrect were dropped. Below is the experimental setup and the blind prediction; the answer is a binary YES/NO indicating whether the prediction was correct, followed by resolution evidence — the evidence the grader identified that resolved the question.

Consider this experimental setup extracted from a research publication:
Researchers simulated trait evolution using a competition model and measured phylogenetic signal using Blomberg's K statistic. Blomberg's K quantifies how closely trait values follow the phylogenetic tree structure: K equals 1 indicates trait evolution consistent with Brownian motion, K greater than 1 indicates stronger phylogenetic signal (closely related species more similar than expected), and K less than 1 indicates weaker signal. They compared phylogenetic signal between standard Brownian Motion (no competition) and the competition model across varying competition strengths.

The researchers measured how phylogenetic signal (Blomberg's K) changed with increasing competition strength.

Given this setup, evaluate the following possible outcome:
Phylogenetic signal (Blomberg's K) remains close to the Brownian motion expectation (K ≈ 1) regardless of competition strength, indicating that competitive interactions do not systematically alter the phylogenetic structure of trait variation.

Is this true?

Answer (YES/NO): NO